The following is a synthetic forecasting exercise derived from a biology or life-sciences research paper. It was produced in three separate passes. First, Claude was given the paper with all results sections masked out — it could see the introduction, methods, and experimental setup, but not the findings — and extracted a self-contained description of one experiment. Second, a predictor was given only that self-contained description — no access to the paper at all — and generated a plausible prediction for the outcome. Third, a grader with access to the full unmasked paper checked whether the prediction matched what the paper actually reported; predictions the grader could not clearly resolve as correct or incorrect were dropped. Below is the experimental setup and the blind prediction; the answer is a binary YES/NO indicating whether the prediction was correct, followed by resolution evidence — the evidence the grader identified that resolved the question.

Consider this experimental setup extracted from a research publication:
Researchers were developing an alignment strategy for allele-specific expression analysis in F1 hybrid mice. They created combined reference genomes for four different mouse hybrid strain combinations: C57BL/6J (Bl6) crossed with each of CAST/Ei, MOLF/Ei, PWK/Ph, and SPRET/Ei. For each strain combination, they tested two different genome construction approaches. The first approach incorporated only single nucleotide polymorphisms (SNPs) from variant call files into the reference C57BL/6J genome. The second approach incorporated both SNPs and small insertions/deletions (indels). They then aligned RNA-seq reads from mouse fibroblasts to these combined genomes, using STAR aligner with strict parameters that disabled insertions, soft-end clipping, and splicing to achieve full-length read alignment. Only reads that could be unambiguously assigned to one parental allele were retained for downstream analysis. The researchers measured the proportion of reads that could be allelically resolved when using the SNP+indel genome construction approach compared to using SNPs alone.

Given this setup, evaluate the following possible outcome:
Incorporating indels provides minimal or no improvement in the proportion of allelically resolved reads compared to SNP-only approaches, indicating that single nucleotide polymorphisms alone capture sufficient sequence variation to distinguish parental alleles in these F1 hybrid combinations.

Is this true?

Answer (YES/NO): NO